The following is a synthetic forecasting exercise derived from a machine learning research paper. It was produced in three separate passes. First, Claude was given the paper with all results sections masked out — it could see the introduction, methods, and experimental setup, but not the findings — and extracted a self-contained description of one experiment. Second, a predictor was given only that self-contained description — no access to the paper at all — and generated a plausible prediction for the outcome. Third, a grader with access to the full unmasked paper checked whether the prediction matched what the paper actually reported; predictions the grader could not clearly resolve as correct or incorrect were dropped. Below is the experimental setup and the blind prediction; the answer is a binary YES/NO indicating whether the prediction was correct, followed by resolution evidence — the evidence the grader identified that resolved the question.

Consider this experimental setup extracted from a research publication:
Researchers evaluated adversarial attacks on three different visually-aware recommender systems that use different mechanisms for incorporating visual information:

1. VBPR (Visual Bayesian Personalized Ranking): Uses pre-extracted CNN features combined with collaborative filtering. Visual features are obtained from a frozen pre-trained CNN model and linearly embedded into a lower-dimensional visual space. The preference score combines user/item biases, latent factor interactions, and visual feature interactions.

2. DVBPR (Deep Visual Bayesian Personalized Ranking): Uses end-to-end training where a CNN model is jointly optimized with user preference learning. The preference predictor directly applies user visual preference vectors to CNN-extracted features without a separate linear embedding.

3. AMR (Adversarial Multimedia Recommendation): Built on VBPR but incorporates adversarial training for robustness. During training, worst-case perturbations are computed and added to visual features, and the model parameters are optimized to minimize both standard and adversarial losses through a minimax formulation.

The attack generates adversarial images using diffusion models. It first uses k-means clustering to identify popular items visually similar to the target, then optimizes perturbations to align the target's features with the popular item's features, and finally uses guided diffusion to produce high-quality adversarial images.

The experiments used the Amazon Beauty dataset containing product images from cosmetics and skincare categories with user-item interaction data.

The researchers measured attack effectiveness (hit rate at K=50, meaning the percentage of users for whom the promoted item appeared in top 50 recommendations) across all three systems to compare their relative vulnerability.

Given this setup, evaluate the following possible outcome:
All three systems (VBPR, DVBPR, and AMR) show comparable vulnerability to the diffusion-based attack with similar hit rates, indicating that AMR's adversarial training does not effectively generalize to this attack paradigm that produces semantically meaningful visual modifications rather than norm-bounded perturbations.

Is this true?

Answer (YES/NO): NO